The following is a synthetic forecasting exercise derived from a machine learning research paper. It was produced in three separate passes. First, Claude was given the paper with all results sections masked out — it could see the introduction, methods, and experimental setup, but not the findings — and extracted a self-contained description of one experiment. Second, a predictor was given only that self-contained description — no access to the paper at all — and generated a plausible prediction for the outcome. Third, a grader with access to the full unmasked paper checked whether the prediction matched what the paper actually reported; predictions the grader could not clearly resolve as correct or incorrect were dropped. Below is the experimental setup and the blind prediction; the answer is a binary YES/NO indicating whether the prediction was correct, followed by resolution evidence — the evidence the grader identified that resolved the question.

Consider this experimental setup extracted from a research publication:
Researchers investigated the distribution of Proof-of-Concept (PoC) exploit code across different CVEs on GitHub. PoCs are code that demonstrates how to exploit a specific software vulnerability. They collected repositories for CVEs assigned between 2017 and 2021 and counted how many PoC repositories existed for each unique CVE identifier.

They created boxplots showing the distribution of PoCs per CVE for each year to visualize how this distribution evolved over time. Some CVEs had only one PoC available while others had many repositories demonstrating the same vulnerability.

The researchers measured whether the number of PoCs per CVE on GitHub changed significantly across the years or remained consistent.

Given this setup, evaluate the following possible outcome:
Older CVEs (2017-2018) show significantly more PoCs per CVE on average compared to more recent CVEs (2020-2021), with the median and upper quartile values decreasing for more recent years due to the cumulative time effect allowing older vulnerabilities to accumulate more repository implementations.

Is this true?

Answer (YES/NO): NO